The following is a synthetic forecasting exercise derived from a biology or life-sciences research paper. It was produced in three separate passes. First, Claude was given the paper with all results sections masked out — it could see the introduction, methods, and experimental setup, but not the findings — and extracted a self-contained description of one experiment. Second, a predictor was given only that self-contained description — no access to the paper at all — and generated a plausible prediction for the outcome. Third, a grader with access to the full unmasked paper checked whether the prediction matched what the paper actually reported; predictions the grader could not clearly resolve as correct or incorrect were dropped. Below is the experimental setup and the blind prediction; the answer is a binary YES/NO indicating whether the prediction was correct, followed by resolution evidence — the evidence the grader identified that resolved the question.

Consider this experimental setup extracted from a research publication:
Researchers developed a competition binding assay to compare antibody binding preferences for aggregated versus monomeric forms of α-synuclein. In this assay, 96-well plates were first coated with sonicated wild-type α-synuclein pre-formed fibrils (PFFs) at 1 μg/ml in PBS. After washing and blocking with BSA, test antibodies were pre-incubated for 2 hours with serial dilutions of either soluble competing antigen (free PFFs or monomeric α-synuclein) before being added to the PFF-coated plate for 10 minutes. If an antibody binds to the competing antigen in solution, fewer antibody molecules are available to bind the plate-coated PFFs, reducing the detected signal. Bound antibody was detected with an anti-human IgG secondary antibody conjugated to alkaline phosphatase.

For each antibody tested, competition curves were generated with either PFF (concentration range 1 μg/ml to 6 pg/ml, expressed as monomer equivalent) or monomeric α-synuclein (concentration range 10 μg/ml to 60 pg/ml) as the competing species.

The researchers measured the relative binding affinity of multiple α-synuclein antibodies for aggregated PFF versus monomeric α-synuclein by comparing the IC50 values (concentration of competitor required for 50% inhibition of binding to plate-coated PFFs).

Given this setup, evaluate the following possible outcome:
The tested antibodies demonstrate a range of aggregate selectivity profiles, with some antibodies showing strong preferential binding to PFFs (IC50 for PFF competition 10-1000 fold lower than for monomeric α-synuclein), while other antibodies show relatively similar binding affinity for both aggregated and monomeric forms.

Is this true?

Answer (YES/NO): NO